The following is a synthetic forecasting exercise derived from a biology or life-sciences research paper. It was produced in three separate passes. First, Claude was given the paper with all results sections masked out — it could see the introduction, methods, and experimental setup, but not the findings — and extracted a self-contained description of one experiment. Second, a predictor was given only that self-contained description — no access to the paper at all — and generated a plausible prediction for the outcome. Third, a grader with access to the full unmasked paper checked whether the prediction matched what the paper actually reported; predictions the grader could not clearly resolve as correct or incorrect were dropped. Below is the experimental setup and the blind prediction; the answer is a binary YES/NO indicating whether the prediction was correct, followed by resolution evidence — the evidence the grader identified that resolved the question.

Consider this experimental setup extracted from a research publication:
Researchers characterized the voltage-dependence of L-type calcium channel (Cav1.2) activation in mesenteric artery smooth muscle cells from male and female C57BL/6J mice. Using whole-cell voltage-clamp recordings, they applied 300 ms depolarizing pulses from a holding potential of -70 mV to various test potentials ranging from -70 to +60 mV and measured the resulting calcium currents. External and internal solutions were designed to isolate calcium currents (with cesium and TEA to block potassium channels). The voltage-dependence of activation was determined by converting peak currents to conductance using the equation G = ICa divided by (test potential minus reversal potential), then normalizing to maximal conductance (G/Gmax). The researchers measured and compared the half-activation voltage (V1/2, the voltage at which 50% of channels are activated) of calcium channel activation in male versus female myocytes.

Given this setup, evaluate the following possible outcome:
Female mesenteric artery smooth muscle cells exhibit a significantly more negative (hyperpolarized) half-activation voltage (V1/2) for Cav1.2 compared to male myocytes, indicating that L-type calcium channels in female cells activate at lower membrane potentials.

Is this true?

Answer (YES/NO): NO